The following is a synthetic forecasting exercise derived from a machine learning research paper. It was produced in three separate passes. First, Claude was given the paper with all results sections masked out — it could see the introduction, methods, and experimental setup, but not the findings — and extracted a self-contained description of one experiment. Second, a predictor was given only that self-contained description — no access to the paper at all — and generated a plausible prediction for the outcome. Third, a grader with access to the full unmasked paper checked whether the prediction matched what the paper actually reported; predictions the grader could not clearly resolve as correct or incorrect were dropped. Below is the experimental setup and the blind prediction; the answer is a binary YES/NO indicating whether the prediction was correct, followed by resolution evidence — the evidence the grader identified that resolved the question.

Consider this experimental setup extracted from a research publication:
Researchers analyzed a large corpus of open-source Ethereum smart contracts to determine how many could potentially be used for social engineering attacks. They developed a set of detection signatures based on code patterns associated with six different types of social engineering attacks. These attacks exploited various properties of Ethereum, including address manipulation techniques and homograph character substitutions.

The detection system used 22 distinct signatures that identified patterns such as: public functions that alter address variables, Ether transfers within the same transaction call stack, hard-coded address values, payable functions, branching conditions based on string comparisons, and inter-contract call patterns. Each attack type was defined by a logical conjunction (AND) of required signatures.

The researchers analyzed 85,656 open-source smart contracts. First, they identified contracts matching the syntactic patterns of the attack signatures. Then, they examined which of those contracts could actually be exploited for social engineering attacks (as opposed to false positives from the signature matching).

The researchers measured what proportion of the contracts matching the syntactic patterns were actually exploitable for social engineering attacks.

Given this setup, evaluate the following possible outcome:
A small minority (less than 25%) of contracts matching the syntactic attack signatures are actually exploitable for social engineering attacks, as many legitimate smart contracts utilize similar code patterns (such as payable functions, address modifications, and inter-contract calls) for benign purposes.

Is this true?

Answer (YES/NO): NO